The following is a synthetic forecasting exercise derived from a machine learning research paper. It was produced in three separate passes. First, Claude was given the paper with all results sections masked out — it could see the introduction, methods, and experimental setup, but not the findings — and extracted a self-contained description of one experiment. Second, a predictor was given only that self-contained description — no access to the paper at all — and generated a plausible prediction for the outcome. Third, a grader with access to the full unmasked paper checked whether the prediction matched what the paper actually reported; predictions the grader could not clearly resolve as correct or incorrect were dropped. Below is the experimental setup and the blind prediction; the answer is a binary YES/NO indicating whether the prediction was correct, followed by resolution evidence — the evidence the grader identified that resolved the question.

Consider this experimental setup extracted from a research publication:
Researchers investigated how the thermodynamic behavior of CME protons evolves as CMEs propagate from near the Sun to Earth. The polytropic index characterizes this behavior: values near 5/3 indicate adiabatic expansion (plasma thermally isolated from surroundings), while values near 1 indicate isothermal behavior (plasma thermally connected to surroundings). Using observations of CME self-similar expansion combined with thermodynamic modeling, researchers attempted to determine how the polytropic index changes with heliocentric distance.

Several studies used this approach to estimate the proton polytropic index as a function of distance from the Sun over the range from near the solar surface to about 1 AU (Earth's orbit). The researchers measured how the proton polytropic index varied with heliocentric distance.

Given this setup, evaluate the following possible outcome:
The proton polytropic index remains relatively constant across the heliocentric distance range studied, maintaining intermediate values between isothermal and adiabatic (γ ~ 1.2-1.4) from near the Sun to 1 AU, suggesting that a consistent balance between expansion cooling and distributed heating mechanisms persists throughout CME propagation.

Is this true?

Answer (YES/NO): NO